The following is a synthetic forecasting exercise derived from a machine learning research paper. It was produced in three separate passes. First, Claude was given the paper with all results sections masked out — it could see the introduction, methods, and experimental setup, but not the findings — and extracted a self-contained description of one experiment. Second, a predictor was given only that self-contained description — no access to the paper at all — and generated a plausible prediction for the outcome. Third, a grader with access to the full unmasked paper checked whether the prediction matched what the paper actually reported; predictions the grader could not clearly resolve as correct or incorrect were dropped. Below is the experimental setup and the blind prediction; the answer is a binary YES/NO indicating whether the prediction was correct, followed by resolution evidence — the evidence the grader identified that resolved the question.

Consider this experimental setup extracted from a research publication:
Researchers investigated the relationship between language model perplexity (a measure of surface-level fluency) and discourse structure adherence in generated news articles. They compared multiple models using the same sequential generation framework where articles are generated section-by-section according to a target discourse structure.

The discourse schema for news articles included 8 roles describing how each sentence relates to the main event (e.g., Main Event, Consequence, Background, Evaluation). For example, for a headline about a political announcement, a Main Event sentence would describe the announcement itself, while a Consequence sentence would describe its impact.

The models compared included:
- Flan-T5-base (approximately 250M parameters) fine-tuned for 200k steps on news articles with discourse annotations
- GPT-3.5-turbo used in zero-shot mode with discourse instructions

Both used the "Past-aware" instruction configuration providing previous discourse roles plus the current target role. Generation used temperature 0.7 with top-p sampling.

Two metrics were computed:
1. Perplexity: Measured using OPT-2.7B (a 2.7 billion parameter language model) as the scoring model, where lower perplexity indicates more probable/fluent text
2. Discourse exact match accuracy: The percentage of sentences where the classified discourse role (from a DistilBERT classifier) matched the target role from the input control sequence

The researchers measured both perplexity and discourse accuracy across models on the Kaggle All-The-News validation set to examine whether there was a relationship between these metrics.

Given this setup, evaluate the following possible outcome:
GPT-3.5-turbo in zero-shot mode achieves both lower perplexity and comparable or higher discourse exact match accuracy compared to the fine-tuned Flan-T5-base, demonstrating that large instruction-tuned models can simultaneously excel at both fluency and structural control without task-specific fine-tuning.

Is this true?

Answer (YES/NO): NO